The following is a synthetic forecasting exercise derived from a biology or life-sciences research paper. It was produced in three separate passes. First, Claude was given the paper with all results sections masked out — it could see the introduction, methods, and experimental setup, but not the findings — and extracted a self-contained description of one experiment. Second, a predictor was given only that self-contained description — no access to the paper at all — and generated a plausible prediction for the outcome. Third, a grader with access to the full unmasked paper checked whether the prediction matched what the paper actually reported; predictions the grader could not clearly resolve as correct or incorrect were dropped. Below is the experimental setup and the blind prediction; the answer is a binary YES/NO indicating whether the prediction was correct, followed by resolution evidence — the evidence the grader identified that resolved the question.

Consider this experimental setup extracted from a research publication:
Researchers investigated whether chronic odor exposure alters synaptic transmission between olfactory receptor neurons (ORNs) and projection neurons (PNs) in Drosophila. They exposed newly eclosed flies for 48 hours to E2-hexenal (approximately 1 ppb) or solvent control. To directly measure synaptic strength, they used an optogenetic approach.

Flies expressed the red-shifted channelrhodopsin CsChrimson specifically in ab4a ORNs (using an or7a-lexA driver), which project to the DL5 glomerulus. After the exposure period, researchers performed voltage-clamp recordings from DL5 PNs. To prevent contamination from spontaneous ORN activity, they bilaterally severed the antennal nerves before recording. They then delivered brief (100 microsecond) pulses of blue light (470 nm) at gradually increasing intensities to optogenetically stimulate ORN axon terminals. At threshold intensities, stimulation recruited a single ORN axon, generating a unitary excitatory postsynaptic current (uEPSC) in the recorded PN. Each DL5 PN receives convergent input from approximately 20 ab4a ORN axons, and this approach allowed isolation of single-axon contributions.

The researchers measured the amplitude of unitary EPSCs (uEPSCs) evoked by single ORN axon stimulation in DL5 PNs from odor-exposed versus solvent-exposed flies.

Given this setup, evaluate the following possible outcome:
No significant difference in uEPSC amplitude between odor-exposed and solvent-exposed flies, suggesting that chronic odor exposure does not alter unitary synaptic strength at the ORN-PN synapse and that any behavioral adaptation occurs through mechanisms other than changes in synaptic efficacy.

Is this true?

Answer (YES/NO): YES